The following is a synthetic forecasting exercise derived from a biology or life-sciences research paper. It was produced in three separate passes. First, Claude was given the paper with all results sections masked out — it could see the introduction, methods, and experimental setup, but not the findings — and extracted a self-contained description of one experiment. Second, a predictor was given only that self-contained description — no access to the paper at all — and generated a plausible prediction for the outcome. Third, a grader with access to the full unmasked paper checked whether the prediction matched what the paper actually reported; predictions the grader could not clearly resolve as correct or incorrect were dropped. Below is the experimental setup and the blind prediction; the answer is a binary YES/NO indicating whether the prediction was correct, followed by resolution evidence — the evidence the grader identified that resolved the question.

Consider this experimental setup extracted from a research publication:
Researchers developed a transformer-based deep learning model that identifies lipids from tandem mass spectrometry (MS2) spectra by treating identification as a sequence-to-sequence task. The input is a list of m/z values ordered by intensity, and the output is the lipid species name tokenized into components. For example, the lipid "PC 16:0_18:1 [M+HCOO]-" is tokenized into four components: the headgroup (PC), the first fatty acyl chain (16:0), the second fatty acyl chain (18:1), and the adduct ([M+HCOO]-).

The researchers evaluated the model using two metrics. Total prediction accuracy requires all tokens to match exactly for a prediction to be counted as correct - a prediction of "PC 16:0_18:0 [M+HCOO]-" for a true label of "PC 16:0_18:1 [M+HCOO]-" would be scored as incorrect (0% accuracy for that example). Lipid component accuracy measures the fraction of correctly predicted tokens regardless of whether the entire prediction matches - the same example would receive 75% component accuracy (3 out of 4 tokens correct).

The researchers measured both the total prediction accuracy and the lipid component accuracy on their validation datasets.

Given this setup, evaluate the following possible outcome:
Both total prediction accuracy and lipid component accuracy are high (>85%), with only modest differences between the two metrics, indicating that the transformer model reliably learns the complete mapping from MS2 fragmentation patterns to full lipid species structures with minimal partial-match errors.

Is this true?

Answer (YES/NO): NO